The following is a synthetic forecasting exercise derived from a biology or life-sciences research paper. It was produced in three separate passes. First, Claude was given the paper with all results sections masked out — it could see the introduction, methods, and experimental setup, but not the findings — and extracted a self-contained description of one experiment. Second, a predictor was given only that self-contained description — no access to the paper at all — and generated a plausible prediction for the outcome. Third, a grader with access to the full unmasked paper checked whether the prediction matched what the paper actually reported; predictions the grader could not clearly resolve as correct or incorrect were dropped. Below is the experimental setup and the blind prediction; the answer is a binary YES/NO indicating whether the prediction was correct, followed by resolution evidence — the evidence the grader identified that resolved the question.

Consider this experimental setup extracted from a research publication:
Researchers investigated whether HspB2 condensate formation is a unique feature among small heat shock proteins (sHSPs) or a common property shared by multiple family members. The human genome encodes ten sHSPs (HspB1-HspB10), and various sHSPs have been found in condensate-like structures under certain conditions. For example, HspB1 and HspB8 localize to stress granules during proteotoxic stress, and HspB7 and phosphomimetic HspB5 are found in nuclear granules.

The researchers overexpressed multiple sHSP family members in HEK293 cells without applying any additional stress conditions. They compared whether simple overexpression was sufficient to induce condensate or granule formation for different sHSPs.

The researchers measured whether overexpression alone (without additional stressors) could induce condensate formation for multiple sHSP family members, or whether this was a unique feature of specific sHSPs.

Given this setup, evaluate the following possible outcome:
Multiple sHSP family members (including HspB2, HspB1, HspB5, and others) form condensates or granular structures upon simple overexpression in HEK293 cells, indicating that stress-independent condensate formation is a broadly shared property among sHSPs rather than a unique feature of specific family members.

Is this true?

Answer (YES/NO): NO